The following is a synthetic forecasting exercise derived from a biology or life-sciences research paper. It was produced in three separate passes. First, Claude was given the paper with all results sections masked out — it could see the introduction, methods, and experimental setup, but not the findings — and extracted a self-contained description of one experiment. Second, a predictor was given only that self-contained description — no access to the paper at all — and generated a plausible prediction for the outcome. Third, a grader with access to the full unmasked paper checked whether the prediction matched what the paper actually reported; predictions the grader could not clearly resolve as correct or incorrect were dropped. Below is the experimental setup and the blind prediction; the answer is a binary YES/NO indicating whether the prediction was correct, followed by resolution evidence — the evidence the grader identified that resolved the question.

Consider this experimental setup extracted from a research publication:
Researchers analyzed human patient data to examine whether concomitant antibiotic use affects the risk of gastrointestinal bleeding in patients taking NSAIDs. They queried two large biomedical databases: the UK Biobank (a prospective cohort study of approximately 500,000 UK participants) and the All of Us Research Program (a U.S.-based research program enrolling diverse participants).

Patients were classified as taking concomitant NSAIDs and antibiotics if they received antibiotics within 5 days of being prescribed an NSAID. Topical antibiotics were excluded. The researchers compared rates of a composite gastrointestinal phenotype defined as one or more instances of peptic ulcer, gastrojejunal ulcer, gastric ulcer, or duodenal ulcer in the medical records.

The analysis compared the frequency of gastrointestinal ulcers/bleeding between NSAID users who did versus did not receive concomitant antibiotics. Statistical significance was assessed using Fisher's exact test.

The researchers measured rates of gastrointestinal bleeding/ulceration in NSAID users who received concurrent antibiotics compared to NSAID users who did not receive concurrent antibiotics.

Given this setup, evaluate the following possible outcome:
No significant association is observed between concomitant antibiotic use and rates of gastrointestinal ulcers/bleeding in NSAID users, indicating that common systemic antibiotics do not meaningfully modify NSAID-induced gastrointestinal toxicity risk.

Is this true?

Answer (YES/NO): NO